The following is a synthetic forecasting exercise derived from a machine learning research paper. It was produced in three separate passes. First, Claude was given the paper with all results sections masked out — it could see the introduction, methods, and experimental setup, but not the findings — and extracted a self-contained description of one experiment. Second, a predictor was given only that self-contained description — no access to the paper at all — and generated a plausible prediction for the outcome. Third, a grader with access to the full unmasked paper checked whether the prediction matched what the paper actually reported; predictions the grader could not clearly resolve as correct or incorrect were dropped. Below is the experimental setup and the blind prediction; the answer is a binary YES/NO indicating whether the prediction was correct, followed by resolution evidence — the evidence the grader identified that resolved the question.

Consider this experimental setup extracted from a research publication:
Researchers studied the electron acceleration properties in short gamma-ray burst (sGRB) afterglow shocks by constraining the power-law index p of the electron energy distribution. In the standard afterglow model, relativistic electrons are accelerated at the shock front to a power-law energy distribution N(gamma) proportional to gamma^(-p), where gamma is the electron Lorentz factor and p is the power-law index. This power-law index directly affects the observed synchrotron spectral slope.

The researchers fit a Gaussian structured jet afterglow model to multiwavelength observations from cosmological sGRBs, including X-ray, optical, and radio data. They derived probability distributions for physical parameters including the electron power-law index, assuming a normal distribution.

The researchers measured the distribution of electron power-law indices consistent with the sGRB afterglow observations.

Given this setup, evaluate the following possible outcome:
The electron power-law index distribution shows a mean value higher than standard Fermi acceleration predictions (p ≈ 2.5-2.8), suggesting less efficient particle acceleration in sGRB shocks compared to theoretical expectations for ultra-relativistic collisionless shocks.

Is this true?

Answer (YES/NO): NO